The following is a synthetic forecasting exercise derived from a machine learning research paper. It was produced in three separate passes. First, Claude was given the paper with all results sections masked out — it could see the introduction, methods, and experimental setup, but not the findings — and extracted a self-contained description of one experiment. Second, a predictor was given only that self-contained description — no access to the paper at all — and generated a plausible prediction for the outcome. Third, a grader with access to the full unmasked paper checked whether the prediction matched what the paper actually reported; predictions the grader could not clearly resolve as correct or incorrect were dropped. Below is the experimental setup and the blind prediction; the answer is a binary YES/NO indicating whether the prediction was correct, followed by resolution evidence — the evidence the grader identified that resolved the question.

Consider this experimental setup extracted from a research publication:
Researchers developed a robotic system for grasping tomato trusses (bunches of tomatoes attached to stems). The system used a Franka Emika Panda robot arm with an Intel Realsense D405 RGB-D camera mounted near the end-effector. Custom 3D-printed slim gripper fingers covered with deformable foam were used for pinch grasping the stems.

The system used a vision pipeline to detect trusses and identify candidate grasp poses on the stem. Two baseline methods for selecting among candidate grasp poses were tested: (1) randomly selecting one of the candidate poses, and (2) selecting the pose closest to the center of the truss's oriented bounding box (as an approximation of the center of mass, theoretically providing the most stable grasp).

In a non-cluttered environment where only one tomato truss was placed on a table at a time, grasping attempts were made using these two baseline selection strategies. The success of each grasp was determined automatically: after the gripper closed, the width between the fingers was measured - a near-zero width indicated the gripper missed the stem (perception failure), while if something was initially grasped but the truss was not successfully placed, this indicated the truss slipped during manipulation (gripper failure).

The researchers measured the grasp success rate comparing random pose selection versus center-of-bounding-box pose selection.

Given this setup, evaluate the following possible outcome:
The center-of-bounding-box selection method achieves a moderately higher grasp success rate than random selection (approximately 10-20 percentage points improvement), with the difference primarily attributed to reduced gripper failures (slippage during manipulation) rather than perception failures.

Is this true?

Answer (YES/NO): NO